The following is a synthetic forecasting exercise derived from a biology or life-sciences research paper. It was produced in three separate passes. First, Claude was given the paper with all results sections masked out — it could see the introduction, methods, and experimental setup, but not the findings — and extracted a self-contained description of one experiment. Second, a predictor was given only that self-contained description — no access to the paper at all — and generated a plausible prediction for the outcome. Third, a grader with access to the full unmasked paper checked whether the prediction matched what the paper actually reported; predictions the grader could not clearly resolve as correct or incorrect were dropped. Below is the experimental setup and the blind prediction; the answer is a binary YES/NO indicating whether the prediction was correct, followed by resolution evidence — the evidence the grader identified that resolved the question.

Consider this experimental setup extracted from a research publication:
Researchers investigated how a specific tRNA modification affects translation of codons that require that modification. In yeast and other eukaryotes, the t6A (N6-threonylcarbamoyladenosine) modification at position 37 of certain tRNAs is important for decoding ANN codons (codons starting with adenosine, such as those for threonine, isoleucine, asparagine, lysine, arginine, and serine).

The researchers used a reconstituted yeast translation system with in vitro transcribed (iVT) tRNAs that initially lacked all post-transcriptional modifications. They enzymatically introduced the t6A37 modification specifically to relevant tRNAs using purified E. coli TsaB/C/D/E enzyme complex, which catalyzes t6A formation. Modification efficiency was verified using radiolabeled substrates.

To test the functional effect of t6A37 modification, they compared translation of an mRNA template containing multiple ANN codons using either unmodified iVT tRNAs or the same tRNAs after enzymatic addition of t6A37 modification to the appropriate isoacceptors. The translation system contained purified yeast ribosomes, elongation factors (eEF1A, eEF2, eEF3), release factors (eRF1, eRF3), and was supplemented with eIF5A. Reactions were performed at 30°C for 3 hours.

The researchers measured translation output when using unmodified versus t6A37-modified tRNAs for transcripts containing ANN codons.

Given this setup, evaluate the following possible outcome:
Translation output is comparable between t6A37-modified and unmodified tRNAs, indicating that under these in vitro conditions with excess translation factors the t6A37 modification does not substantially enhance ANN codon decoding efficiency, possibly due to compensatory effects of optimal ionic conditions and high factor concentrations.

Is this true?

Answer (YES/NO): NO